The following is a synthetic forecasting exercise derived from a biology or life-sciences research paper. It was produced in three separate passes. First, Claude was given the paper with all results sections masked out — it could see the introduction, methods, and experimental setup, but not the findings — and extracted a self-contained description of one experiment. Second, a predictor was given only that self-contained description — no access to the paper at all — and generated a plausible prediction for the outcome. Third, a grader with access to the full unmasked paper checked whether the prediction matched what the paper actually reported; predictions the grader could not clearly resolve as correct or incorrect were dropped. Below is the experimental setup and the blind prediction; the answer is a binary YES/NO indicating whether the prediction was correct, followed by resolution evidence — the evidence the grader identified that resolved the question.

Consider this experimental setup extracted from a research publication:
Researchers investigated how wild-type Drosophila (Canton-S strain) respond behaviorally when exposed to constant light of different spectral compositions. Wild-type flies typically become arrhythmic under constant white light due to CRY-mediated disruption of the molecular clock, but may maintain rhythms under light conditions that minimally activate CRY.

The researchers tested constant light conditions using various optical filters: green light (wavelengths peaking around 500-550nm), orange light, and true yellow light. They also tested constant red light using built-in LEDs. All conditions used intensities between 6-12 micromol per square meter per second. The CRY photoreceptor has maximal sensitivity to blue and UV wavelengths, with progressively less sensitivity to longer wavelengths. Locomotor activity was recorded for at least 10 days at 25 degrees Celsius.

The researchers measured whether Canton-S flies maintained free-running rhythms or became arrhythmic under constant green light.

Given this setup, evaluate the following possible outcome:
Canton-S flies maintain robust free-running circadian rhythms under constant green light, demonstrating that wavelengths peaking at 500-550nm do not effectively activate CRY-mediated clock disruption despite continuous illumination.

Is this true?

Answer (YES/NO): NO